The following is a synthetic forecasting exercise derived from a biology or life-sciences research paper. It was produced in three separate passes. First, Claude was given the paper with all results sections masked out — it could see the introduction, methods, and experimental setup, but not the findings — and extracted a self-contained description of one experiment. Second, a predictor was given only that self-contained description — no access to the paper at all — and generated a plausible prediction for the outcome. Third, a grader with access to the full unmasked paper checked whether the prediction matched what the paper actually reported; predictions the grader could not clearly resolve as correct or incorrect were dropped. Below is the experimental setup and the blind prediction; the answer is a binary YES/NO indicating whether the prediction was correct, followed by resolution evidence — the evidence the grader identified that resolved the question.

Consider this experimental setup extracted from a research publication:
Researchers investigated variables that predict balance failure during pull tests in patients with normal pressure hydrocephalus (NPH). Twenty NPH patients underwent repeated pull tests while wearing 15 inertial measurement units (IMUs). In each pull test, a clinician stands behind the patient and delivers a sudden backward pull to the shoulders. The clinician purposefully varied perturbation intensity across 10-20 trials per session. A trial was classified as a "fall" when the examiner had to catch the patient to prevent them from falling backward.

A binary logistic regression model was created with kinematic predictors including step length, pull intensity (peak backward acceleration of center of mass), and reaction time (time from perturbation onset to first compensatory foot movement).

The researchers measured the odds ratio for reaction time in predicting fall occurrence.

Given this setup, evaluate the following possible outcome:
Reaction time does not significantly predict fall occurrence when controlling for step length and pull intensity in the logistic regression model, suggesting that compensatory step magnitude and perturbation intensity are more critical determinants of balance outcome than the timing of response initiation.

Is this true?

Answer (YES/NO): YES